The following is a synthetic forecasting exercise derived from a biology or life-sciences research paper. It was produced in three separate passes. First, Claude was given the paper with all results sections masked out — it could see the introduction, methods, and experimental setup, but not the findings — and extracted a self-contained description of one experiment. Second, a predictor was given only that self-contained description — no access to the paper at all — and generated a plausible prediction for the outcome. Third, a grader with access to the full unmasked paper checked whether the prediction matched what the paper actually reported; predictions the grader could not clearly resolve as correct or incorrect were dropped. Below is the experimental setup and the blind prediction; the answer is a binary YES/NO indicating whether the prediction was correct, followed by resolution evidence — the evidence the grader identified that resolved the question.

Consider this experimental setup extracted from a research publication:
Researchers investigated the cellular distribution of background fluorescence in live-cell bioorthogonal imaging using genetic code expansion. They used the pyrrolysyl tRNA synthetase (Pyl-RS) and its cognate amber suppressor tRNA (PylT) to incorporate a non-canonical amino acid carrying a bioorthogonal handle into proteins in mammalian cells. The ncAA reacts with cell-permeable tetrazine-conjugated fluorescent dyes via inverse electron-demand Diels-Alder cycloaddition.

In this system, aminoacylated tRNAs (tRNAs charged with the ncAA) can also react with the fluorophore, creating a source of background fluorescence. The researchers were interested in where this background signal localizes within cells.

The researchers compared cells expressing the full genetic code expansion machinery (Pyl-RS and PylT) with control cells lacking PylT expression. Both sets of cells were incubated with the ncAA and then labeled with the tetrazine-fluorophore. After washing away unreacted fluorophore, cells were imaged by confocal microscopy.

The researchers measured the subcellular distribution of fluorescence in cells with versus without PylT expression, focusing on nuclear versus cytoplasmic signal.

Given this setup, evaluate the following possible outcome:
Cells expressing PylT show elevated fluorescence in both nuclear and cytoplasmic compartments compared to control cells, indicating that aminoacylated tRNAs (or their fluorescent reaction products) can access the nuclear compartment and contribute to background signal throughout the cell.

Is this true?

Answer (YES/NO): YES